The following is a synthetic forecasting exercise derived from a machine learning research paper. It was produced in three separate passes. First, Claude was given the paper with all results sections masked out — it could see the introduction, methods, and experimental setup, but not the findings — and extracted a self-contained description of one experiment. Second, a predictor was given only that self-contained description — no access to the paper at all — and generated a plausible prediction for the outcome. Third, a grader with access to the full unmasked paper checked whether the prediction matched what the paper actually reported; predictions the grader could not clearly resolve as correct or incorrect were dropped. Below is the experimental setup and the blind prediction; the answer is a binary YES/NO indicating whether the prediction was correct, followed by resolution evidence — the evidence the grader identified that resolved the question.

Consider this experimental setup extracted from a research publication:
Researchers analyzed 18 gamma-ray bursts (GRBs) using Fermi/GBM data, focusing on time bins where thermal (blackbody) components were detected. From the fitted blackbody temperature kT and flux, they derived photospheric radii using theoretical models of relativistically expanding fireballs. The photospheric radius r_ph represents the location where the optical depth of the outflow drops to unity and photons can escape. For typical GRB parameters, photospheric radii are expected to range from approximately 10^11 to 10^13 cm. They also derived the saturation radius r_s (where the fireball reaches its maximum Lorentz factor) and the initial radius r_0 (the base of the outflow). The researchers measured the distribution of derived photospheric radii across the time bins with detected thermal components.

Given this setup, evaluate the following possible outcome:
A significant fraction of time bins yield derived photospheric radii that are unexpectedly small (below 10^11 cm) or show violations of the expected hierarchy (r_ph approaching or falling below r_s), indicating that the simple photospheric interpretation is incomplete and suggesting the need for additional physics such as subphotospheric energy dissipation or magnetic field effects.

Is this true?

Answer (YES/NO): NO